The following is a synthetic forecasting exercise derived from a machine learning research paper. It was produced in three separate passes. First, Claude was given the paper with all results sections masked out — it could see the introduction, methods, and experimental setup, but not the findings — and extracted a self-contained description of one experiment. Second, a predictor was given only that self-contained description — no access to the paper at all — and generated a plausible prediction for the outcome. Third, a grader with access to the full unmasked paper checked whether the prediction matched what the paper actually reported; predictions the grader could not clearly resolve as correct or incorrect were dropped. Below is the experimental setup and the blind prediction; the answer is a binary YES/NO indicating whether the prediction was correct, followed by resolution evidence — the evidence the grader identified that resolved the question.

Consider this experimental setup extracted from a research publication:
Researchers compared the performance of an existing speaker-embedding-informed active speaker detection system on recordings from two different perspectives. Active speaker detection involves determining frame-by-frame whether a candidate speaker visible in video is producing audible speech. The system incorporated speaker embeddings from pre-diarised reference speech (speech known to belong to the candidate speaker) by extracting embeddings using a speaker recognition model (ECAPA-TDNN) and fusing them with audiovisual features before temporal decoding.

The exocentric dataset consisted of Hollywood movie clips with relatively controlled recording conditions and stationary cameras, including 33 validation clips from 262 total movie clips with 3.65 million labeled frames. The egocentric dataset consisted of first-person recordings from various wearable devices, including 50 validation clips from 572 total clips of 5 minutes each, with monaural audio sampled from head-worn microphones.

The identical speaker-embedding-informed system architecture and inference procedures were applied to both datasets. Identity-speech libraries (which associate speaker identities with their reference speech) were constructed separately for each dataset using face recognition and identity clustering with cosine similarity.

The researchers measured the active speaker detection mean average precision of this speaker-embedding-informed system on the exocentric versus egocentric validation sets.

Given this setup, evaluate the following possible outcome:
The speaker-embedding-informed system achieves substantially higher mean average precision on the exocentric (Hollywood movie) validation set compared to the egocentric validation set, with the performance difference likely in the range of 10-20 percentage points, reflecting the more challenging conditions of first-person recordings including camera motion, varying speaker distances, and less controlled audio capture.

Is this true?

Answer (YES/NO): NO